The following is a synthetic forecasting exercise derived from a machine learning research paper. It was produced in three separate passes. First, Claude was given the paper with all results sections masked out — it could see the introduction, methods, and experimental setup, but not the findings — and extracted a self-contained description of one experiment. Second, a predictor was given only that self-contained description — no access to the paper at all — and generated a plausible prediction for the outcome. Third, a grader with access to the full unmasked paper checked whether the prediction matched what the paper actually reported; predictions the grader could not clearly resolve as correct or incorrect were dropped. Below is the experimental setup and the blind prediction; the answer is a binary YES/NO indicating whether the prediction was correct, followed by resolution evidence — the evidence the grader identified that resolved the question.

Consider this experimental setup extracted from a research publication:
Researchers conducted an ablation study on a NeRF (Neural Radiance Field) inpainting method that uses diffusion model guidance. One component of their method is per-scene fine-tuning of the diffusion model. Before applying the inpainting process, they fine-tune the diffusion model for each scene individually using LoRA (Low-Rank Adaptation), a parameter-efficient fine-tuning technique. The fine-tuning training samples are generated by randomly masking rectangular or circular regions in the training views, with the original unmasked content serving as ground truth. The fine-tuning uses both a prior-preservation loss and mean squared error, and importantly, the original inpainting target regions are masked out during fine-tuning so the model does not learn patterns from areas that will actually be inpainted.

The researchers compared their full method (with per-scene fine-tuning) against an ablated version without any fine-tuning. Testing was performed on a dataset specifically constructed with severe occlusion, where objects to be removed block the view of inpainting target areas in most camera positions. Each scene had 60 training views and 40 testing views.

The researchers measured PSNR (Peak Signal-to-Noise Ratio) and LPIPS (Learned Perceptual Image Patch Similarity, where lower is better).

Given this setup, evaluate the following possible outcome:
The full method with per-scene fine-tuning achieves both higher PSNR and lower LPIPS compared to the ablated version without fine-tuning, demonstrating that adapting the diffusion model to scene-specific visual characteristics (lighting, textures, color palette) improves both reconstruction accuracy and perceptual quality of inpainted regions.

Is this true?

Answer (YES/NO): YES